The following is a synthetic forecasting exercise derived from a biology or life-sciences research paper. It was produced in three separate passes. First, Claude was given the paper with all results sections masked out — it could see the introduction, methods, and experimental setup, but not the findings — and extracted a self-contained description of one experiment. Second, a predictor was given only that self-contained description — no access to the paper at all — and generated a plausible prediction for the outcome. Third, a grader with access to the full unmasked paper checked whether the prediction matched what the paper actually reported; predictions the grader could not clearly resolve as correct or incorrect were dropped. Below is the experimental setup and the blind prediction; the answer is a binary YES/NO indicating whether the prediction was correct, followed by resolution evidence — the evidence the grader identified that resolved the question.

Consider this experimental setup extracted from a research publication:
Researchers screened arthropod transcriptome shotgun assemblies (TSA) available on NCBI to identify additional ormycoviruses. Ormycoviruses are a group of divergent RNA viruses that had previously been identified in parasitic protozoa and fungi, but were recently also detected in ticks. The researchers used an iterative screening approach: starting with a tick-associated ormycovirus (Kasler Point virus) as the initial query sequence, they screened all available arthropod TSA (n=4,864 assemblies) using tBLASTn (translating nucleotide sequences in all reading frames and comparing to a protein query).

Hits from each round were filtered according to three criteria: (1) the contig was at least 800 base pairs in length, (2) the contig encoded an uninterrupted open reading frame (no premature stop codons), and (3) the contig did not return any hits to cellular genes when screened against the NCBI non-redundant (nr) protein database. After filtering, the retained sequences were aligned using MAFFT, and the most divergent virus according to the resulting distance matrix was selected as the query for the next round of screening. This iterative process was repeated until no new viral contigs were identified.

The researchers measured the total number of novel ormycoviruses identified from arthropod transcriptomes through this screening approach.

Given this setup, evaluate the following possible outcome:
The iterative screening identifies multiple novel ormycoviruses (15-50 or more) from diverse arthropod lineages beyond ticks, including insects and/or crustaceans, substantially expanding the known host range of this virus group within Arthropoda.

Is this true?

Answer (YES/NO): YES